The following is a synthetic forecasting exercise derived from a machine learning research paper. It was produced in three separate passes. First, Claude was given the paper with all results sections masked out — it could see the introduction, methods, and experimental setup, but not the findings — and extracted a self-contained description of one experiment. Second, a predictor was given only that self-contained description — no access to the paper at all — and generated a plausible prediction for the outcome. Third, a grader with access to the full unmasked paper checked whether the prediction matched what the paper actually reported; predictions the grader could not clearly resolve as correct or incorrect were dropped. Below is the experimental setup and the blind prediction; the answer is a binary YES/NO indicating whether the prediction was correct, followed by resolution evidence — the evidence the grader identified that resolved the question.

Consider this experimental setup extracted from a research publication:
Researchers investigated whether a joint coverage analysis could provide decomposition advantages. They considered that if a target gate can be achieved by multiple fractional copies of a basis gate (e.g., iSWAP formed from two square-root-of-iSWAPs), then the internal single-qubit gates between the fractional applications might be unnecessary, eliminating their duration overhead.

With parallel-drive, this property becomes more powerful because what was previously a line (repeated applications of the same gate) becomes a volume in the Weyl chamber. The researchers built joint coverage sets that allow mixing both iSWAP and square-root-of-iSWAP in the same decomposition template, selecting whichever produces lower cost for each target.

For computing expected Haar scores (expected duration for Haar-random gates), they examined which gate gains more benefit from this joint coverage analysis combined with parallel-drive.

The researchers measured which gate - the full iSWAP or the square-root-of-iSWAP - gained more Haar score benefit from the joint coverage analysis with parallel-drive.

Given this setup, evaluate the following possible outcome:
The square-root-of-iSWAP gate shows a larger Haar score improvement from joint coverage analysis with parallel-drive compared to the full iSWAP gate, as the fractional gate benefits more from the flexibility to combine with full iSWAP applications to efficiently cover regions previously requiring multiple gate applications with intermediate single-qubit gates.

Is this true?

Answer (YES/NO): YES